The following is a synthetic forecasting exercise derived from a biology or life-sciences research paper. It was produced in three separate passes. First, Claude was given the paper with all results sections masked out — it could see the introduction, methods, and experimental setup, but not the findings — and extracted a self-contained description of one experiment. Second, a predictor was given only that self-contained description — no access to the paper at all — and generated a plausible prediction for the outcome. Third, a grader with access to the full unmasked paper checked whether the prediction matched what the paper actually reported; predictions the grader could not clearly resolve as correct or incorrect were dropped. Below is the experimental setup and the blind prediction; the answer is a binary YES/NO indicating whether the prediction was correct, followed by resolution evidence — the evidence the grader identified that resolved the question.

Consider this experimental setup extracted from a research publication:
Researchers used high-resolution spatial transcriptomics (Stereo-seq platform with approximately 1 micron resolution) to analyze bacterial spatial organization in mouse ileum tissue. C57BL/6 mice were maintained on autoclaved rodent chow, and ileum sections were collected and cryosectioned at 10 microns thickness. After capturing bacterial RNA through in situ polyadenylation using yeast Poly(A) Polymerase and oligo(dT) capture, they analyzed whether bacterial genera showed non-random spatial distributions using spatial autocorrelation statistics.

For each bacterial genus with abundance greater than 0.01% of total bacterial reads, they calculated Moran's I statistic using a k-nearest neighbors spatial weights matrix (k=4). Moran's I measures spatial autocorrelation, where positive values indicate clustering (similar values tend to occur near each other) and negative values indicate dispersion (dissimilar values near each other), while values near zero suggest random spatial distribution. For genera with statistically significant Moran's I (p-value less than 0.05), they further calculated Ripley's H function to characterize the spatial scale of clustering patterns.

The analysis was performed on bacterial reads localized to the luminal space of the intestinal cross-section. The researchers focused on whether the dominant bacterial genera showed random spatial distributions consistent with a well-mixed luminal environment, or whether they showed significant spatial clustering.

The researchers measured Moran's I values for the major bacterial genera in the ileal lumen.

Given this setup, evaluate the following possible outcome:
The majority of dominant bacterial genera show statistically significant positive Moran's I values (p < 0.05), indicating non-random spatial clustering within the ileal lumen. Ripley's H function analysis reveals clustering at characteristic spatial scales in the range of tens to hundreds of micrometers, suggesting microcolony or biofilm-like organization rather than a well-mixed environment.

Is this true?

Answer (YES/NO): NO